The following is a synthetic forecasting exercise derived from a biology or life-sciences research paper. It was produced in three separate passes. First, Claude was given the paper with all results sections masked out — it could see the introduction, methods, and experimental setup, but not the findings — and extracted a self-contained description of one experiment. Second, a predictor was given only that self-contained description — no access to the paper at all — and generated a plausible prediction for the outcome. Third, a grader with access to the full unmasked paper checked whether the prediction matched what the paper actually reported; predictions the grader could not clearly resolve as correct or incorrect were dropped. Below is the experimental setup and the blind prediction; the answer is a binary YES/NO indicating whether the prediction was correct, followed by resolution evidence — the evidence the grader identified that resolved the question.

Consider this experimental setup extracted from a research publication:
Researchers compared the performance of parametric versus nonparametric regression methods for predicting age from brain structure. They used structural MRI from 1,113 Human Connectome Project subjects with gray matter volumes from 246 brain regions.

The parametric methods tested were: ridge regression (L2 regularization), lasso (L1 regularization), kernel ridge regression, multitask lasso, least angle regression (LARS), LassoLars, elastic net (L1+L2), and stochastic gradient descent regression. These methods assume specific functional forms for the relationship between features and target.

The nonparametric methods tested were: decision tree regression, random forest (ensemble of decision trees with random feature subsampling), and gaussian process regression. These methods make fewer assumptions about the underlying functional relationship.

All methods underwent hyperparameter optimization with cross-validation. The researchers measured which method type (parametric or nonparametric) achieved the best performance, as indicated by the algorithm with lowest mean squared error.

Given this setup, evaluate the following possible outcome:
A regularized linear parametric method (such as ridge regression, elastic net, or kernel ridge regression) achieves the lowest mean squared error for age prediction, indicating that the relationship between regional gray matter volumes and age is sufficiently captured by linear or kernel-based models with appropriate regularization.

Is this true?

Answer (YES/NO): YES